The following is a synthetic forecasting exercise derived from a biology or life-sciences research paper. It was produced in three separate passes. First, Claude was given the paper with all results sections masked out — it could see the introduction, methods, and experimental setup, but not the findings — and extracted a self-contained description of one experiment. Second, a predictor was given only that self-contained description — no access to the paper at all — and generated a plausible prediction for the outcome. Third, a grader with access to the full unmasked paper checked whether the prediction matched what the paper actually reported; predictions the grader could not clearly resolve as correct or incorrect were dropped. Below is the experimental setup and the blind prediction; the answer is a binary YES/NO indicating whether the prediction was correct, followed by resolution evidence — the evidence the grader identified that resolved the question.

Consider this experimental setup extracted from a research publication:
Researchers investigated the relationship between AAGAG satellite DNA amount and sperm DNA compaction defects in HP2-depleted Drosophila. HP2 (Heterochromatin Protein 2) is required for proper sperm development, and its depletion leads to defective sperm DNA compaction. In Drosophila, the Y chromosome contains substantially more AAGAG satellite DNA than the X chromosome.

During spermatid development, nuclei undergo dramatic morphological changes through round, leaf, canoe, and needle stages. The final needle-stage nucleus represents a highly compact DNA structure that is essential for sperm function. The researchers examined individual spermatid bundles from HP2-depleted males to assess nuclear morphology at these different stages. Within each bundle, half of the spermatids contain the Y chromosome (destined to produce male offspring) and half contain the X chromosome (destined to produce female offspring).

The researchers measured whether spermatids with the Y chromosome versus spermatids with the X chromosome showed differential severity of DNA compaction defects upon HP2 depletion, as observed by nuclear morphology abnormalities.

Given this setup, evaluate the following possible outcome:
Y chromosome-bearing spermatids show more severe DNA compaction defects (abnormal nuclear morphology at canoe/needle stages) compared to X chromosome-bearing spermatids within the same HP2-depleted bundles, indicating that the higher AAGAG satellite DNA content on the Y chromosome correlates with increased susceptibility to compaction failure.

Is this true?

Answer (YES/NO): YES